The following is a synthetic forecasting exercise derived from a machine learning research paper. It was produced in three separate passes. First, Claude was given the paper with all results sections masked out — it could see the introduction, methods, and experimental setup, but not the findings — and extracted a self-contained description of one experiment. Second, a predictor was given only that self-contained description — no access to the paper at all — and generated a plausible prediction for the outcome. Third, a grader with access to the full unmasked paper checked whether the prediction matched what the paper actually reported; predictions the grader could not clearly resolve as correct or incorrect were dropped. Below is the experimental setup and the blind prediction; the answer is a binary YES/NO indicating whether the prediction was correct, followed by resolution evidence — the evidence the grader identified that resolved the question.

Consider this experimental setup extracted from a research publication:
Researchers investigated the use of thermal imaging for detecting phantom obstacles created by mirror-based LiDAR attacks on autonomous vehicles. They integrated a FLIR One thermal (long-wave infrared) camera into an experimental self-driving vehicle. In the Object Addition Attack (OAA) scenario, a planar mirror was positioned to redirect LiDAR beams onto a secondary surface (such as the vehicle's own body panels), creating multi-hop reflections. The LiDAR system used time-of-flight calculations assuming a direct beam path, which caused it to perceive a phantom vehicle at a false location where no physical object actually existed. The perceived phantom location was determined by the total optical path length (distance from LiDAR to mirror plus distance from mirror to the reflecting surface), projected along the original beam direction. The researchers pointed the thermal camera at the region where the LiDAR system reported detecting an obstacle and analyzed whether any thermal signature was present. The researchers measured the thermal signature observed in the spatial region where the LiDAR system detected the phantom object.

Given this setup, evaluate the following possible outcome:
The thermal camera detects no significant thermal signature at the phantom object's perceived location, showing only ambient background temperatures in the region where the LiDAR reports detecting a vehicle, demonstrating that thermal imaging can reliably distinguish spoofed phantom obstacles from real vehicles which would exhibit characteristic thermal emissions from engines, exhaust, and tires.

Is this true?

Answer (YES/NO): YES